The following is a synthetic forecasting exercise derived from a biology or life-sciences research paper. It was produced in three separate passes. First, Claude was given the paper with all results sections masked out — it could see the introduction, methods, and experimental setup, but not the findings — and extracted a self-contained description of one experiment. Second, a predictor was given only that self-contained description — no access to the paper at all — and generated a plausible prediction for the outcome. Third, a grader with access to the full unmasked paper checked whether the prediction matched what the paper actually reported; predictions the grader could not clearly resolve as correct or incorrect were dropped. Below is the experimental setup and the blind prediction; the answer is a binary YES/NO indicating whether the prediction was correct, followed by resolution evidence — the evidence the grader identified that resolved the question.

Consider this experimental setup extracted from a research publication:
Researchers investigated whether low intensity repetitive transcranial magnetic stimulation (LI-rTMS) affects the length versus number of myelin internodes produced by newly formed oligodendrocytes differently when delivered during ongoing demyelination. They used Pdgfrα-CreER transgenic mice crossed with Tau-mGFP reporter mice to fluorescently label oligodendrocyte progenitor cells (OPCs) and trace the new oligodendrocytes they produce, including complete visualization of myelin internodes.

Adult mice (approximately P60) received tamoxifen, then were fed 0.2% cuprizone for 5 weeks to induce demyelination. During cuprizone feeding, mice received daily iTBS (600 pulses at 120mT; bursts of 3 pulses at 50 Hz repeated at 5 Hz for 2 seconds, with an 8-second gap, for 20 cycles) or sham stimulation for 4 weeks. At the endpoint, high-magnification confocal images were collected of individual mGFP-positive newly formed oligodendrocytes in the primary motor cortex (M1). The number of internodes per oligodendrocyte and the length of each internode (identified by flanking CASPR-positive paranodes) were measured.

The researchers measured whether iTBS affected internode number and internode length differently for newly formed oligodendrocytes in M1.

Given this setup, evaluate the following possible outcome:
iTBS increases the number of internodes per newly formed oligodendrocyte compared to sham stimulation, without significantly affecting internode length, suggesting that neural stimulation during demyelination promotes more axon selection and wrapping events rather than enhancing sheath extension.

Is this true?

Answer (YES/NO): YES